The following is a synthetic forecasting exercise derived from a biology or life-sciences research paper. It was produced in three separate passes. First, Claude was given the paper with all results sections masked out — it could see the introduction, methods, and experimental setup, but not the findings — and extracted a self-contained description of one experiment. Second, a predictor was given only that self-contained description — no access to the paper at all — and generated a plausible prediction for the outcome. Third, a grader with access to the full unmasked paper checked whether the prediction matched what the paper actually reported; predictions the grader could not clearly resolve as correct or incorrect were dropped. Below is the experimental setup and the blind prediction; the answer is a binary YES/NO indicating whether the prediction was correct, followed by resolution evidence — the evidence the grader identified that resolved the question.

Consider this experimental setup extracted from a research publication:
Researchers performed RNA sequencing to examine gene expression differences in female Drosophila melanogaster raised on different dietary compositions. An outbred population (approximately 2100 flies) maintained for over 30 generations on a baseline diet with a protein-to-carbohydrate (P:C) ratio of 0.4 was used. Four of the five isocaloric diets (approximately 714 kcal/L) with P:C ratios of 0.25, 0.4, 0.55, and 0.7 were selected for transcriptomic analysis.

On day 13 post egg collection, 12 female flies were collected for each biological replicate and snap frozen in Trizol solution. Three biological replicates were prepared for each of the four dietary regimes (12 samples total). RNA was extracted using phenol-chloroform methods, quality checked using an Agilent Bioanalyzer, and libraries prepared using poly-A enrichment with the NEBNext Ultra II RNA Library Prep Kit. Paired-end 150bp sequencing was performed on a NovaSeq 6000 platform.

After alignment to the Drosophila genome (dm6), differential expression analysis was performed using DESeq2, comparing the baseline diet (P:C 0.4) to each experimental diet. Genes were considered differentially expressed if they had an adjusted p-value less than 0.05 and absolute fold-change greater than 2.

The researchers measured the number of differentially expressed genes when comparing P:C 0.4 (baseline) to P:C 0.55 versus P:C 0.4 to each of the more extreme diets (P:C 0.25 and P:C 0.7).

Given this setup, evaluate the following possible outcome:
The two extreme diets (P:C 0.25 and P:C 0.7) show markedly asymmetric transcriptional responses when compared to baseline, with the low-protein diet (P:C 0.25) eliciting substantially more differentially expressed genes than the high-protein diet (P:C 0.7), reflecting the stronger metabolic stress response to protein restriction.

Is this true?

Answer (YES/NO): NO